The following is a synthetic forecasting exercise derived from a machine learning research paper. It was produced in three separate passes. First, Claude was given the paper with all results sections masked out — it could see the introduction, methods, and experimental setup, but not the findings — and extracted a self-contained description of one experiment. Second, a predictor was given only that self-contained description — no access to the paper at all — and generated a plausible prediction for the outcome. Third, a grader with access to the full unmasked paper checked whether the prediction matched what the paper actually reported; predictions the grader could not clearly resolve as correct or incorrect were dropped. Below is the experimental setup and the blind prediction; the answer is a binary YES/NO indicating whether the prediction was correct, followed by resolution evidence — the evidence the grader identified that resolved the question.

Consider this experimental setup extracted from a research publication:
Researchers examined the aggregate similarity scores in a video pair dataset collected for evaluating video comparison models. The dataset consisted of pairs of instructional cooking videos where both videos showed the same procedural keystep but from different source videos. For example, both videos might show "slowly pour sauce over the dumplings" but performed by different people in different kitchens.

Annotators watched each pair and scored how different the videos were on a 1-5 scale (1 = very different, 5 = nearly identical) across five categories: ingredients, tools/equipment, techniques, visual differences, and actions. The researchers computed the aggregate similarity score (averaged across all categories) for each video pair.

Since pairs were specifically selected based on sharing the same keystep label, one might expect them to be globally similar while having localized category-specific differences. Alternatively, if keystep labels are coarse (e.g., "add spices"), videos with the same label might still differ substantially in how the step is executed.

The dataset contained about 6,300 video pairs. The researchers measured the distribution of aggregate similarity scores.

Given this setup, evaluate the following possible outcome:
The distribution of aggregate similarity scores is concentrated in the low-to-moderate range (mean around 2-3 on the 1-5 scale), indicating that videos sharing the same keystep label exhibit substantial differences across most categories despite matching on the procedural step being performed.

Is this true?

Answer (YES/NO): NO